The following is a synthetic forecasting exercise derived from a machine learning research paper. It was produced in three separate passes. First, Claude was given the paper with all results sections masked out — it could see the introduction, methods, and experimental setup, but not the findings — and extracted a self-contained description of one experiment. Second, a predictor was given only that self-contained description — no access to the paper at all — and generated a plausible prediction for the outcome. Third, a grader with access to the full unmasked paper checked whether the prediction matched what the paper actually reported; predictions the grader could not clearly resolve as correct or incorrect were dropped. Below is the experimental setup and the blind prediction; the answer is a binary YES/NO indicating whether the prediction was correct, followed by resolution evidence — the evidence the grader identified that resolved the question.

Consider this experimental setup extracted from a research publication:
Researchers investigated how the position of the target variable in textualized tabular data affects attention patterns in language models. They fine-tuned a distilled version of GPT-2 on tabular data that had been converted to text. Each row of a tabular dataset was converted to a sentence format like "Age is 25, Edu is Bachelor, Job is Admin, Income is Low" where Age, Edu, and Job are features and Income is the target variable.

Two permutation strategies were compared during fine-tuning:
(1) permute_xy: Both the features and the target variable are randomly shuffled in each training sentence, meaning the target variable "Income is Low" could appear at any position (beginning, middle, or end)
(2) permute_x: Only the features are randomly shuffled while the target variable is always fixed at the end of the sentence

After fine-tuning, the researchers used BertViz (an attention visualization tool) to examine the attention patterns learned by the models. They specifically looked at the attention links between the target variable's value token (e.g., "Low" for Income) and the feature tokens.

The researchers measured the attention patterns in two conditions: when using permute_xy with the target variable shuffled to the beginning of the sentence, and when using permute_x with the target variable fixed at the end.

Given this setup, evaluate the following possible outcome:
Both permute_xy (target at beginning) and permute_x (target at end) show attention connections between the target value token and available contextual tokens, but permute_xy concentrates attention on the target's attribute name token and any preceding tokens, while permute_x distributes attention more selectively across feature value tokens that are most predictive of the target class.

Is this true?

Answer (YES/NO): NO